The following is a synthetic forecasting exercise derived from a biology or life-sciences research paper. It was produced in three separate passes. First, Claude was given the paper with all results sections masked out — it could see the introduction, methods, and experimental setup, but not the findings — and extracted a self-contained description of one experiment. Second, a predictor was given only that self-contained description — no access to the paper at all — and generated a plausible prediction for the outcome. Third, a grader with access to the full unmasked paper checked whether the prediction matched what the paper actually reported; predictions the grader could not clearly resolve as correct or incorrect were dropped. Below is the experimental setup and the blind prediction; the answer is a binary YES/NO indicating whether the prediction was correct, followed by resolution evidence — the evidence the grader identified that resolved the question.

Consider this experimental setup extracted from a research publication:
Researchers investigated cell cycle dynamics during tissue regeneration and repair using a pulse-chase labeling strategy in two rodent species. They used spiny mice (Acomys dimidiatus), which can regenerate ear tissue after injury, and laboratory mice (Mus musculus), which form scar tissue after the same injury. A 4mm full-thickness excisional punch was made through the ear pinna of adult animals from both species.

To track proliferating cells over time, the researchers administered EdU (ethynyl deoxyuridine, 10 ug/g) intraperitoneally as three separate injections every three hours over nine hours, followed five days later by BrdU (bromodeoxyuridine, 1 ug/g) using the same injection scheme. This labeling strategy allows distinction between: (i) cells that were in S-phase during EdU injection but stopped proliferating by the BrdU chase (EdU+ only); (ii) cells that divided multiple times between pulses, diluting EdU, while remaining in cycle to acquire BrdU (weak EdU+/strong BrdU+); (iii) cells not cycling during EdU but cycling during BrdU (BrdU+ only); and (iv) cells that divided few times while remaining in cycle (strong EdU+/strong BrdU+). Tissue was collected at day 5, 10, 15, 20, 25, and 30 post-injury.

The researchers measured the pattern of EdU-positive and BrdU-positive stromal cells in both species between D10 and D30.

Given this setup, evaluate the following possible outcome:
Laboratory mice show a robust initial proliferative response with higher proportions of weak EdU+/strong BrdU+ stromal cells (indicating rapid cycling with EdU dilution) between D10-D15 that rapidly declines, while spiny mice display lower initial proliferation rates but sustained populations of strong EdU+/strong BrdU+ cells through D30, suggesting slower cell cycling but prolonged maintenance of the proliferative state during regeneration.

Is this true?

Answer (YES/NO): NO